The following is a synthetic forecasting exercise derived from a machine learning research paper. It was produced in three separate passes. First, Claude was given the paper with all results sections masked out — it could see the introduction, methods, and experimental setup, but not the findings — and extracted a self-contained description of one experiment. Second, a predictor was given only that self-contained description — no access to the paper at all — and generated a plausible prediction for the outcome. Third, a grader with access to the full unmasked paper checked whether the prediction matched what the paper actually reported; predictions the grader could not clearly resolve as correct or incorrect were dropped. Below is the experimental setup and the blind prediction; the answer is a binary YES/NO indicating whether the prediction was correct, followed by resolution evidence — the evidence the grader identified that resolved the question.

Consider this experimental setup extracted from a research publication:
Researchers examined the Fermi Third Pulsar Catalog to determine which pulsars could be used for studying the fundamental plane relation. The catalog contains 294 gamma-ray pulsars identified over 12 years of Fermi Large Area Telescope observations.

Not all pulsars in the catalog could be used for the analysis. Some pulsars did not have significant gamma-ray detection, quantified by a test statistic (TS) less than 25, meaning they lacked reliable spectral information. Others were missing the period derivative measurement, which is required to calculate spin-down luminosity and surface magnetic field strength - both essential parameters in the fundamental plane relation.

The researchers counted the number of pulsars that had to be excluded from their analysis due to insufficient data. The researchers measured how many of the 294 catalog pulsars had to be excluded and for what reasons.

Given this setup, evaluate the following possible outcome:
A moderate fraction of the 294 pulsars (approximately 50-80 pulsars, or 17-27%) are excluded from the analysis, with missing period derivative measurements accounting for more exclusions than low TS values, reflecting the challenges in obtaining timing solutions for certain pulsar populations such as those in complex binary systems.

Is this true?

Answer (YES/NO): NO